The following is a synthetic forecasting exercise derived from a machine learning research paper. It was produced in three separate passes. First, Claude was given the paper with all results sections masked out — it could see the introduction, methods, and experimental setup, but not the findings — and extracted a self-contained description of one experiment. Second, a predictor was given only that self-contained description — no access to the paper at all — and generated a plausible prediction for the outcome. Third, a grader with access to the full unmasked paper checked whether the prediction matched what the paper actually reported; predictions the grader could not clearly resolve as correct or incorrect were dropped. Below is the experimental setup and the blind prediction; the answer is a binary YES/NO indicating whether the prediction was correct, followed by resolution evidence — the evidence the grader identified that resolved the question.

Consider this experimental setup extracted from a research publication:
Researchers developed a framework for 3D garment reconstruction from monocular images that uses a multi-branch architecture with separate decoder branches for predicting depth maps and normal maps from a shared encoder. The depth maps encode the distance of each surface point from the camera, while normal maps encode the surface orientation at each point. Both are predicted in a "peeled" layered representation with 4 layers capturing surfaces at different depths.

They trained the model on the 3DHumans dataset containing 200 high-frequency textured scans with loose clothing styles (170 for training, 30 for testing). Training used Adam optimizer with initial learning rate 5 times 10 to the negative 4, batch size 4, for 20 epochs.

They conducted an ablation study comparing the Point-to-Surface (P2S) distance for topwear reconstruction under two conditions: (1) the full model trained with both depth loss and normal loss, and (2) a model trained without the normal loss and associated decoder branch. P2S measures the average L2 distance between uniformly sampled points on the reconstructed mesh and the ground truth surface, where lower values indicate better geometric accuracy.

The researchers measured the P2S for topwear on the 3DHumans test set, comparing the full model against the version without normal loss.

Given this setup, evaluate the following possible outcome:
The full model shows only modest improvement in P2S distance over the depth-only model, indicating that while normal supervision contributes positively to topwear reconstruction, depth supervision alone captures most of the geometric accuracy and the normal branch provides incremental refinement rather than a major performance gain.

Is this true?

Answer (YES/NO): YES